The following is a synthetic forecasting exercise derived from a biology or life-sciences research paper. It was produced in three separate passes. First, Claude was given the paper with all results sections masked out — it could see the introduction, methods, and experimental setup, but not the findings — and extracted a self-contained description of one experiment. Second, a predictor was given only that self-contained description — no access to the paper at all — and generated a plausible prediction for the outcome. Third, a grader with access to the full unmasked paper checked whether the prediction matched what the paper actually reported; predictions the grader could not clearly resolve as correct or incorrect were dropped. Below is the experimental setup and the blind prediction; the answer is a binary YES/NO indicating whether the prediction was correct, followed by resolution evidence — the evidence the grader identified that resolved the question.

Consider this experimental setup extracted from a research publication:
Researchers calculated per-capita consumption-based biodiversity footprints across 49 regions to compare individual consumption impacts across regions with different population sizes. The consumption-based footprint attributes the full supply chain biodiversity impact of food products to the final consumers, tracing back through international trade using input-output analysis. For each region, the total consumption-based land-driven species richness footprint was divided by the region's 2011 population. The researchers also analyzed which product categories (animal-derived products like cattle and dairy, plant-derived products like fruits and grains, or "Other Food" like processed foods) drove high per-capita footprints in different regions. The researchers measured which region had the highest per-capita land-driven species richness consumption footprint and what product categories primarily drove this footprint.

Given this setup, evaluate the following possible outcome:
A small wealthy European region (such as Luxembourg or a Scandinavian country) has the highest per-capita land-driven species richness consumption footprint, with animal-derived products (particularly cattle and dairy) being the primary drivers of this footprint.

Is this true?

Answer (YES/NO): NO